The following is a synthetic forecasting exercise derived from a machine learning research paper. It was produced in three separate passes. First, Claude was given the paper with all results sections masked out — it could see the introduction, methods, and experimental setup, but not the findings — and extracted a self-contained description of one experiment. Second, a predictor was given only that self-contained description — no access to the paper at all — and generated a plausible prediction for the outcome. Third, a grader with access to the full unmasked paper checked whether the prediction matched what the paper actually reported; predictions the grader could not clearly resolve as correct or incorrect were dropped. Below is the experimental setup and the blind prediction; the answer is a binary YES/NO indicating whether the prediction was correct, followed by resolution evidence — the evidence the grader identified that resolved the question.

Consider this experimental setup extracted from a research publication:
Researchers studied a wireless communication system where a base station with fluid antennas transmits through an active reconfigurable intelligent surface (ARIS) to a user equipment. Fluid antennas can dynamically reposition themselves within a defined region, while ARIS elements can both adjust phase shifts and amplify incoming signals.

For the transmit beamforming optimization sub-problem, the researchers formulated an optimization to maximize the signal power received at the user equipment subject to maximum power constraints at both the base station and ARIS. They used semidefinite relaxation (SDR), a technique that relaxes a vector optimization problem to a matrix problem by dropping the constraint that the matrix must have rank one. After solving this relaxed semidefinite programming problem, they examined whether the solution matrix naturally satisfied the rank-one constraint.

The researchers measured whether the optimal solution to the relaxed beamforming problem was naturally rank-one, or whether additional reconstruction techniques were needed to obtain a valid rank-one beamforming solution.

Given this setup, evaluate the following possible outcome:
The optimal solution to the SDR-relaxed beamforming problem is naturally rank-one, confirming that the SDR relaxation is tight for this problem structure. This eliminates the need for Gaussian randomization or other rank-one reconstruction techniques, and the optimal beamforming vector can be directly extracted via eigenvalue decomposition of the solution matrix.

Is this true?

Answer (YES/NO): NO